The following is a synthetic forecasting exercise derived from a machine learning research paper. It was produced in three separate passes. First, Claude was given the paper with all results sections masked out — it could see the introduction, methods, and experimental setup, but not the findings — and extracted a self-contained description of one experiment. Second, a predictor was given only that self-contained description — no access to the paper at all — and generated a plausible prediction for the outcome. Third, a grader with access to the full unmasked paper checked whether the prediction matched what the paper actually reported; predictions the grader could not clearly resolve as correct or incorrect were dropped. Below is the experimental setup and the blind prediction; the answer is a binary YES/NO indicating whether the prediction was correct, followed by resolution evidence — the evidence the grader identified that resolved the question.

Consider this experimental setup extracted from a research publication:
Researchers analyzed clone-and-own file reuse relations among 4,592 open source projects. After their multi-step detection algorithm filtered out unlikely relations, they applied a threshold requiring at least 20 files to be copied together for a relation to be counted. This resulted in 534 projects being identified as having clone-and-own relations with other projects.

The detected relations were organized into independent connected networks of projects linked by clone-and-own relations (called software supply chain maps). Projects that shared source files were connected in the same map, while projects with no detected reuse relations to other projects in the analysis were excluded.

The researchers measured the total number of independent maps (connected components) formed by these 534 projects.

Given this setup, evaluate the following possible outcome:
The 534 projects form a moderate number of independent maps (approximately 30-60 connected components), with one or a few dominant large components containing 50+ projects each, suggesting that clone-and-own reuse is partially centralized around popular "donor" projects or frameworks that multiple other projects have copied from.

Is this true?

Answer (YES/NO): NO